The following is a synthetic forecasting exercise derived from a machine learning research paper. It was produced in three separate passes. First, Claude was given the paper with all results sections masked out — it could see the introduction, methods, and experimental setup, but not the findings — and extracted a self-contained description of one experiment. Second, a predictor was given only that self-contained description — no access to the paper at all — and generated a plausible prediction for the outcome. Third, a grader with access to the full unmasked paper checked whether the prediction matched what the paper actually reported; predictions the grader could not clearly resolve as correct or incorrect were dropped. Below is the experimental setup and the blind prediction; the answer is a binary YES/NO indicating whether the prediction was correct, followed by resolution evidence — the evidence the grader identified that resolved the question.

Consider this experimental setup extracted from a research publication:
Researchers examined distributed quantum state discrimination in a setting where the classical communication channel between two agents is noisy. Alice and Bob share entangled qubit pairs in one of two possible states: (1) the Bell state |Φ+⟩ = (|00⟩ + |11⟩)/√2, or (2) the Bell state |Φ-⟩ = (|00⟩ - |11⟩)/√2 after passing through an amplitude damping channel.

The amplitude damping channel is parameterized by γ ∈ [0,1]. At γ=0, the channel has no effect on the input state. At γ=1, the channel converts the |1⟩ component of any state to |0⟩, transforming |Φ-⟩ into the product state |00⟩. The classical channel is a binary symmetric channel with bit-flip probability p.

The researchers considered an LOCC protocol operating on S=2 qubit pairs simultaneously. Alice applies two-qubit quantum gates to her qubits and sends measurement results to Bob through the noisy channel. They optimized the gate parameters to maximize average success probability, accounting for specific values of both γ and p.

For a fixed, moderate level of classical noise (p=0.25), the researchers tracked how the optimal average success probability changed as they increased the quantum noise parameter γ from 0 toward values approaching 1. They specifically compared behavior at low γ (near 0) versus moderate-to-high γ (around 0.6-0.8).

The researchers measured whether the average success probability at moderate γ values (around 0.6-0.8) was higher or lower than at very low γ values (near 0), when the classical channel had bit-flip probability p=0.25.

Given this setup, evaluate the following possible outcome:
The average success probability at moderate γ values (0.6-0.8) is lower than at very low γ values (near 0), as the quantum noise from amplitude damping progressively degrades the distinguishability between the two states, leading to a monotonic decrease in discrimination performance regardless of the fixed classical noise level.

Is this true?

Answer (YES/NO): NO